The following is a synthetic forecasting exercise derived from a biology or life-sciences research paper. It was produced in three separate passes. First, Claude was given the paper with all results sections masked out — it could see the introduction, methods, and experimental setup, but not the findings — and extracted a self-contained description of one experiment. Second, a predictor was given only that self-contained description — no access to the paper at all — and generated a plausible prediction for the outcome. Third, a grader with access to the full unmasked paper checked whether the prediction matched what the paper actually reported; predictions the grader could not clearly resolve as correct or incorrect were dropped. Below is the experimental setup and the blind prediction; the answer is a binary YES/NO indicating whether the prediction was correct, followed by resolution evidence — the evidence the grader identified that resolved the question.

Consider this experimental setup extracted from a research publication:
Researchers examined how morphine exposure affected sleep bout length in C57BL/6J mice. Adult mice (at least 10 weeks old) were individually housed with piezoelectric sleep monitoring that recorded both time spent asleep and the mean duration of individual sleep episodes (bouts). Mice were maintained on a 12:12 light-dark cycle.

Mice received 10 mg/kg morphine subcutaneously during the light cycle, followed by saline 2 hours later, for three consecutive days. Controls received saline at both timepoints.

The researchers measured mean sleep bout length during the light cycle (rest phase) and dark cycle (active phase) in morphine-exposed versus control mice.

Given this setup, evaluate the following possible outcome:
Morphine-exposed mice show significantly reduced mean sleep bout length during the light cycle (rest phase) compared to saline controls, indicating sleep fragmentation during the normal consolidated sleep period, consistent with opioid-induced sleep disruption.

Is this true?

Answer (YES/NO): YES